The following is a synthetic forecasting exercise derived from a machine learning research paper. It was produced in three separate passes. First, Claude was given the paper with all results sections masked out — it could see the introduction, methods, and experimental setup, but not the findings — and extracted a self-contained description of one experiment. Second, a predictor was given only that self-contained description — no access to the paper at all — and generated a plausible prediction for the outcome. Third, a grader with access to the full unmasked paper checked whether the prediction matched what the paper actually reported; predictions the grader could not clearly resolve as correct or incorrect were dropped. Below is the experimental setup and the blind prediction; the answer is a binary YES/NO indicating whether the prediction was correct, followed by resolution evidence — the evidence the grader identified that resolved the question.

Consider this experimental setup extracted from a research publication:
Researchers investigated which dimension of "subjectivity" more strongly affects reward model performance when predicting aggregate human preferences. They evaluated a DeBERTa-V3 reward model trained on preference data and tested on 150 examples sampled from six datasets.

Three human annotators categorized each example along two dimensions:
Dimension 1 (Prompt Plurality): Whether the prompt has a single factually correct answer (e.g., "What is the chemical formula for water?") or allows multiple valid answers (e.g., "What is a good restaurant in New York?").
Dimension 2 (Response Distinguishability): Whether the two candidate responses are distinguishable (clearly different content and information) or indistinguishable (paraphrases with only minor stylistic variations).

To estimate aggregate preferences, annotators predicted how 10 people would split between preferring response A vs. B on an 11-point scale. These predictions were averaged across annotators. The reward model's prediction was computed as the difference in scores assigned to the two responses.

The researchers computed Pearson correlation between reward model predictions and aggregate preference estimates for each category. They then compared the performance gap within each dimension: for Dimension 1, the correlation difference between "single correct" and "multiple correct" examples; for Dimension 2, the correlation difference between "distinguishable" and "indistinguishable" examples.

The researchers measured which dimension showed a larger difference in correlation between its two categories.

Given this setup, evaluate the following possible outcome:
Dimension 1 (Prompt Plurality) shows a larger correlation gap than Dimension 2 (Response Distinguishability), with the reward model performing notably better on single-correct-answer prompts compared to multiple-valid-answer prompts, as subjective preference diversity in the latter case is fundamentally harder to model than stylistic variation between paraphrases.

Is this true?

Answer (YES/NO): YES